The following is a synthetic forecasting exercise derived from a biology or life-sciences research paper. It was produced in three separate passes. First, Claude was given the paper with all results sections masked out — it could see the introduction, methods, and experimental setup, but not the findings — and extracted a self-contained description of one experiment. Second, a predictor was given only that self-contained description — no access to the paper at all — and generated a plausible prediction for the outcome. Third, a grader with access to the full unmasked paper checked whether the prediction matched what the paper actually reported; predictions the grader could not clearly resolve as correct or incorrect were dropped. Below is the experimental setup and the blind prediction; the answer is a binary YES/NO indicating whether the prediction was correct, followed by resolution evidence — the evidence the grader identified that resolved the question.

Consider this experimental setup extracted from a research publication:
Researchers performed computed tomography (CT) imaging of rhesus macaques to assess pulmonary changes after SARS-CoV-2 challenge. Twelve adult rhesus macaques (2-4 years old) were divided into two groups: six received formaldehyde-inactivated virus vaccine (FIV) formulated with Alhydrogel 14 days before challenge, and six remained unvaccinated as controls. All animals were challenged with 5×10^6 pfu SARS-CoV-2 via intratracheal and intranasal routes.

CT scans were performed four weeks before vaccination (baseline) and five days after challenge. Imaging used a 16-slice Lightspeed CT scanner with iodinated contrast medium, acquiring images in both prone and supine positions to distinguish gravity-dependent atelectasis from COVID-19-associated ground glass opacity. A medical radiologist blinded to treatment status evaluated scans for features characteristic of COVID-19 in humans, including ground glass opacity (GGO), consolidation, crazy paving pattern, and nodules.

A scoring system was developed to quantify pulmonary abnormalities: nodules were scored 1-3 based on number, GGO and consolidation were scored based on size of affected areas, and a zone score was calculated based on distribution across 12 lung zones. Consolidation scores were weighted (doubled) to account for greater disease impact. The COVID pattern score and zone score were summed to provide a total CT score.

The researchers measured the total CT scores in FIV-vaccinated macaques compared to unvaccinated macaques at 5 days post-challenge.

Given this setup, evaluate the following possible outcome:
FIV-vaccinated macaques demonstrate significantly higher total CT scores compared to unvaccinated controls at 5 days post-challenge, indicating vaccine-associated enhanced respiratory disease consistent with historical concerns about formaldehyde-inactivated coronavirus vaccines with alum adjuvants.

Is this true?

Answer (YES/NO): NO